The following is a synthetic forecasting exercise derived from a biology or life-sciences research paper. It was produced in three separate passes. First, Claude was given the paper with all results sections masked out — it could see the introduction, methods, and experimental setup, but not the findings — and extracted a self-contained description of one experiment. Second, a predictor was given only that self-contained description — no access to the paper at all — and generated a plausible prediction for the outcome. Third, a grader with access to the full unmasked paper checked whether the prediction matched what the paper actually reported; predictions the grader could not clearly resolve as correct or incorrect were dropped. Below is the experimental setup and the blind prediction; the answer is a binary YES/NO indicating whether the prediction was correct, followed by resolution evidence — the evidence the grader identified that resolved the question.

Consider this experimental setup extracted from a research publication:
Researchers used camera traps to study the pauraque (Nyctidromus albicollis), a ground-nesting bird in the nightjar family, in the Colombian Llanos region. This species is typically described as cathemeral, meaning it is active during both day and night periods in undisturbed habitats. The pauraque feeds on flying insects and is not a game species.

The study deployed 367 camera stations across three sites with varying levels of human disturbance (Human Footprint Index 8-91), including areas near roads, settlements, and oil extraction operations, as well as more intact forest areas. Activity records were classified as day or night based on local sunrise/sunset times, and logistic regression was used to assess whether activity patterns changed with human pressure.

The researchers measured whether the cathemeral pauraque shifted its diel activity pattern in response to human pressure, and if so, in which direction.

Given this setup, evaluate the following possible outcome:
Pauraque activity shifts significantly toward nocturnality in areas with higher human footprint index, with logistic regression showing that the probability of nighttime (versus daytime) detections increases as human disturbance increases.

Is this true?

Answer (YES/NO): YES